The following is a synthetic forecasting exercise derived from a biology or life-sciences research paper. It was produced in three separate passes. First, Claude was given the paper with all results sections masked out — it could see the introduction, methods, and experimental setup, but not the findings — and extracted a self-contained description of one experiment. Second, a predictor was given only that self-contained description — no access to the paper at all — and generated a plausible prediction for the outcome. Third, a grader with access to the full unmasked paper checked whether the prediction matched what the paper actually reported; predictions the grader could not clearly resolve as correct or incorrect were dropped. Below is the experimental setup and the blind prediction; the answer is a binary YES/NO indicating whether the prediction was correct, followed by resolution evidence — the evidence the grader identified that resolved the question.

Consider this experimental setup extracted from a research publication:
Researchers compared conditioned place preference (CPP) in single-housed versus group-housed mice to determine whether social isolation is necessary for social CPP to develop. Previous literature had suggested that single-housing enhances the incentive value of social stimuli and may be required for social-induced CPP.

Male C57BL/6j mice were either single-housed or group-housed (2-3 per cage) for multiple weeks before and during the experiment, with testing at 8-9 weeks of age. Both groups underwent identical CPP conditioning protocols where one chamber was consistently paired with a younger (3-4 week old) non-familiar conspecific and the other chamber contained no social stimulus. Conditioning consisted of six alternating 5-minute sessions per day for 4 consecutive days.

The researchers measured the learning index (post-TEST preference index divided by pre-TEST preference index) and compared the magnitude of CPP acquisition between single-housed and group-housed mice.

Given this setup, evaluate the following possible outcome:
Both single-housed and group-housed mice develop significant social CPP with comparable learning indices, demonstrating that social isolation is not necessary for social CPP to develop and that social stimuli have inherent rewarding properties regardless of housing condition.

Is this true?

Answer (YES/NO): YES